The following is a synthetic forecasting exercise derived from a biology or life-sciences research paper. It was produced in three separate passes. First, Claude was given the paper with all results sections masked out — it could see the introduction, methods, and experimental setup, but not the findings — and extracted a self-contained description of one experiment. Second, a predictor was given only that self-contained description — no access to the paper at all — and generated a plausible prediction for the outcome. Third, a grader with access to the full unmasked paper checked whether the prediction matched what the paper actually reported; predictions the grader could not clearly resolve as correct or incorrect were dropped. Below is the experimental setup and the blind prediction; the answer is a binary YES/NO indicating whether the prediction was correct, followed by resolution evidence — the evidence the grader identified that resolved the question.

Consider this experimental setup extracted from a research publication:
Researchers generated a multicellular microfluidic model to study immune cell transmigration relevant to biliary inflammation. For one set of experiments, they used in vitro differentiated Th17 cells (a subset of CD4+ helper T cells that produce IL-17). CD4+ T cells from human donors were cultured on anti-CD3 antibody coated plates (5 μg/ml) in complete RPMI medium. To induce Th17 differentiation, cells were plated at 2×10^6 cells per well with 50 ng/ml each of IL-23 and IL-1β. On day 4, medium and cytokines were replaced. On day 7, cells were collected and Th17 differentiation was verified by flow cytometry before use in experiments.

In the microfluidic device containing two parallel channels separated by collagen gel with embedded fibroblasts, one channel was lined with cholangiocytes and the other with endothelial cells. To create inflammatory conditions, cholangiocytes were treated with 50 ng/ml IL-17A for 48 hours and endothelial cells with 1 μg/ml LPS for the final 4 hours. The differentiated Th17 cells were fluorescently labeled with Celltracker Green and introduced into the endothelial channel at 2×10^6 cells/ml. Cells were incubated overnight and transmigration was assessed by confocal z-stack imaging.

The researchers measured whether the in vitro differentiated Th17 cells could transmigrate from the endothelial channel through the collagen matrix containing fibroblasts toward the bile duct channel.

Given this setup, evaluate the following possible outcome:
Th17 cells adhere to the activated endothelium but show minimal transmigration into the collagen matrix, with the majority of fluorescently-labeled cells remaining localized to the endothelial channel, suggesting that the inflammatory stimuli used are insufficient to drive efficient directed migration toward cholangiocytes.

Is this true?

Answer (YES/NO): NO